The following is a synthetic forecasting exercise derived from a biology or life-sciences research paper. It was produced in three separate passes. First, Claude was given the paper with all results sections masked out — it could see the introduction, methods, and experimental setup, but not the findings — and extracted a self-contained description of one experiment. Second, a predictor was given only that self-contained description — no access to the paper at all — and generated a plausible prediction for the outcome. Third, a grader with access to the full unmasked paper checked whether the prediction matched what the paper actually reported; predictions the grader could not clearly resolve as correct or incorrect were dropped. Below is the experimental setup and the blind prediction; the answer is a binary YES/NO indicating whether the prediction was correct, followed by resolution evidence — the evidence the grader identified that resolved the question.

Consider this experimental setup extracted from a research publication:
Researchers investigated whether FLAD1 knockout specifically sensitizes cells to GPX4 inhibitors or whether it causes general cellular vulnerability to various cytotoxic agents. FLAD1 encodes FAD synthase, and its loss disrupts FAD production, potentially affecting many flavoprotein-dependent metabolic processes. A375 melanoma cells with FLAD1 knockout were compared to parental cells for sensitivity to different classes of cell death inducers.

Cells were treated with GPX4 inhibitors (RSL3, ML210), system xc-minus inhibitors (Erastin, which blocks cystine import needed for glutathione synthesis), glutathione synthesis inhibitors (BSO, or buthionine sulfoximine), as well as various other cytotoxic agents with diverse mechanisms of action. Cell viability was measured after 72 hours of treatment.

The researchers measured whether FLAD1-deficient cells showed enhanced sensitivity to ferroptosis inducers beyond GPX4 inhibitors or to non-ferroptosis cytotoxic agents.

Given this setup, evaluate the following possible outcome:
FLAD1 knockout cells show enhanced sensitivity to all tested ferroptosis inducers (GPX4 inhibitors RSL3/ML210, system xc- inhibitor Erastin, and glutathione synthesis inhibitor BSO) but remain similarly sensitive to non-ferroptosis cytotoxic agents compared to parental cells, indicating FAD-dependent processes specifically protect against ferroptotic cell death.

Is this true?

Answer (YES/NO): NO